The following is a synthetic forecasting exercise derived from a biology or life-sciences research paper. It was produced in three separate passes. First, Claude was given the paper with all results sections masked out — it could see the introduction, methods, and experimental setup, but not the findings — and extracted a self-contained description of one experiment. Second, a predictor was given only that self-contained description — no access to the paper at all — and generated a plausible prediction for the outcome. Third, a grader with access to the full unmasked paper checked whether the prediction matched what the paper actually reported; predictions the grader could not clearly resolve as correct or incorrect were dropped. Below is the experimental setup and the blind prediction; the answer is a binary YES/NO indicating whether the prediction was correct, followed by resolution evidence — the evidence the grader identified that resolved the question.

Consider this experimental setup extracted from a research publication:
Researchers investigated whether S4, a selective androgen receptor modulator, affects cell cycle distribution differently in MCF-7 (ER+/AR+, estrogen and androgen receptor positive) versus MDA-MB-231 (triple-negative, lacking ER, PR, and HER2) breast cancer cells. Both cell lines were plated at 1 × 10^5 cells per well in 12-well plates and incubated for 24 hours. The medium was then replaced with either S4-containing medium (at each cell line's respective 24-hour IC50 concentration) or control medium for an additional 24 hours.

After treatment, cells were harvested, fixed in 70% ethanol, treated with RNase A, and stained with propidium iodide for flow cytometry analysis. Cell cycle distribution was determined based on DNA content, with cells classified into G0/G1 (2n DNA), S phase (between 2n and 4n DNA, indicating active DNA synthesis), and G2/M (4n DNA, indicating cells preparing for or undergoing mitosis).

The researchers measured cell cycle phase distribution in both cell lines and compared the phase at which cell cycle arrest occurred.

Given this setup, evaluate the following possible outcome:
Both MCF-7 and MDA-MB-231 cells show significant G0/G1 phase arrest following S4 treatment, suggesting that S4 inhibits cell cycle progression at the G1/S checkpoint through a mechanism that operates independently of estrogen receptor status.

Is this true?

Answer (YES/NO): NO